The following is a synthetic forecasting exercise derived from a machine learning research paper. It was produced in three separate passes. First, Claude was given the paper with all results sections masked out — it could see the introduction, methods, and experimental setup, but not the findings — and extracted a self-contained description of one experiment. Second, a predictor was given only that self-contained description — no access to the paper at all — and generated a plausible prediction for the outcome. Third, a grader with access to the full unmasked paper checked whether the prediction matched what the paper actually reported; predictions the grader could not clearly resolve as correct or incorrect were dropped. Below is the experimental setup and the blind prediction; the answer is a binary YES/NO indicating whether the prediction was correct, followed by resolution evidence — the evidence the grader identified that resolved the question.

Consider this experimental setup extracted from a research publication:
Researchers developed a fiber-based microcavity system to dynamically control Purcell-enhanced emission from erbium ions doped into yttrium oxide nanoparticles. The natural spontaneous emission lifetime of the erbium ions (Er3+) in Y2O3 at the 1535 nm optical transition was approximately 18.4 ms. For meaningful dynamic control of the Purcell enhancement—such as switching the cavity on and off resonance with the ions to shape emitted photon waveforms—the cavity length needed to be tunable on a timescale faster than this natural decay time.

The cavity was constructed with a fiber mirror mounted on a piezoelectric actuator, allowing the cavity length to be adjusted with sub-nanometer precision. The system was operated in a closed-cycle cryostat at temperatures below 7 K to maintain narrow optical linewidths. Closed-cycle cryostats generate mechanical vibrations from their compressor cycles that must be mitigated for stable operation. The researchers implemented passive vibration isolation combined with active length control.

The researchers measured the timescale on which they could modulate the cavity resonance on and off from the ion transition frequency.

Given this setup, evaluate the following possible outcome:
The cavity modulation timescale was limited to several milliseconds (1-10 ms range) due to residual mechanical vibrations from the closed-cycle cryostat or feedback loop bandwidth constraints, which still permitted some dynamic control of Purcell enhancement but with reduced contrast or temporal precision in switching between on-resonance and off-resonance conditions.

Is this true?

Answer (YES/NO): NO